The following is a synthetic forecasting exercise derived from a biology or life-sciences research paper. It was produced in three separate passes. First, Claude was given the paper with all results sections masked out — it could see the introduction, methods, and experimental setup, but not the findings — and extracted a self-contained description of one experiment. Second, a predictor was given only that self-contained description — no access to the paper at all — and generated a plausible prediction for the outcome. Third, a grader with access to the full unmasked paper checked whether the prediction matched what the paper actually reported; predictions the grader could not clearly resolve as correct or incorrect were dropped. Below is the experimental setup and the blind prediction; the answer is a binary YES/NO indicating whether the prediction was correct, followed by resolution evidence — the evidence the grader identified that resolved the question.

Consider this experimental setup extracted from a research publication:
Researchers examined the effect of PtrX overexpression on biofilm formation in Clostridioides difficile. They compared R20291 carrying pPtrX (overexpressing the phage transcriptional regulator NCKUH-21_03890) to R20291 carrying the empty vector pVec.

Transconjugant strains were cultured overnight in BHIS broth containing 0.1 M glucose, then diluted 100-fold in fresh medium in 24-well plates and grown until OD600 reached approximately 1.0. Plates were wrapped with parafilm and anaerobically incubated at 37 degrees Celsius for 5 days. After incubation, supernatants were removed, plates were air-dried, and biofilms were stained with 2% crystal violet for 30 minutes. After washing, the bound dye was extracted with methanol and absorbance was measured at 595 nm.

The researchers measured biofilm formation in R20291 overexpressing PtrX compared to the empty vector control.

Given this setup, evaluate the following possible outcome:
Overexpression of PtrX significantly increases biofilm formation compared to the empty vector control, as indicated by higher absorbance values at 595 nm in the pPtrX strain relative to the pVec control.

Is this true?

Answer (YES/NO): YES